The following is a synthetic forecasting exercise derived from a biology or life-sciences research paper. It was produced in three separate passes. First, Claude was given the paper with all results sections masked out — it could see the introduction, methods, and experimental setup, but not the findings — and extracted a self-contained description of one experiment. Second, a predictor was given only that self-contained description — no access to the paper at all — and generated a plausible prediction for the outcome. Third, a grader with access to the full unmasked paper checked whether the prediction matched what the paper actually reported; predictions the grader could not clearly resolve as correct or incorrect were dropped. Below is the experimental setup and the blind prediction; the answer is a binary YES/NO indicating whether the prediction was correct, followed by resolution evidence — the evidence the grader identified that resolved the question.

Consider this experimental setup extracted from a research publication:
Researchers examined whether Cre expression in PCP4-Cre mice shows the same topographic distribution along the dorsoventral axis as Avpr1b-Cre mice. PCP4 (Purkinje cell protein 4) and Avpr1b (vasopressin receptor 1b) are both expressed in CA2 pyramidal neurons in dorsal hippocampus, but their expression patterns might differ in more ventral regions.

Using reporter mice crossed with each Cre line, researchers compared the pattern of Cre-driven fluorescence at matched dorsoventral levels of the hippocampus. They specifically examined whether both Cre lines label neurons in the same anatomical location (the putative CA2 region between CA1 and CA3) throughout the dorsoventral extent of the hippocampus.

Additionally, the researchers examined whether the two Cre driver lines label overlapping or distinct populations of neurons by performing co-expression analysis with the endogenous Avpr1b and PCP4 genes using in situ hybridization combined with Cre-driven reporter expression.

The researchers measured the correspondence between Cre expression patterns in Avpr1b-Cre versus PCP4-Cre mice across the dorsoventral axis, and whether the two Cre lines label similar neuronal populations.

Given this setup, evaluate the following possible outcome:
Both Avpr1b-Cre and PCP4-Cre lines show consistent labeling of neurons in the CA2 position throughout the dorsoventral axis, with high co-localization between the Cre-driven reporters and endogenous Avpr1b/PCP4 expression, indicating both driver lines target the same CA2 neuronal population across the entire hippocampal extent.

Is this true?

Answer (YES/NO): NO